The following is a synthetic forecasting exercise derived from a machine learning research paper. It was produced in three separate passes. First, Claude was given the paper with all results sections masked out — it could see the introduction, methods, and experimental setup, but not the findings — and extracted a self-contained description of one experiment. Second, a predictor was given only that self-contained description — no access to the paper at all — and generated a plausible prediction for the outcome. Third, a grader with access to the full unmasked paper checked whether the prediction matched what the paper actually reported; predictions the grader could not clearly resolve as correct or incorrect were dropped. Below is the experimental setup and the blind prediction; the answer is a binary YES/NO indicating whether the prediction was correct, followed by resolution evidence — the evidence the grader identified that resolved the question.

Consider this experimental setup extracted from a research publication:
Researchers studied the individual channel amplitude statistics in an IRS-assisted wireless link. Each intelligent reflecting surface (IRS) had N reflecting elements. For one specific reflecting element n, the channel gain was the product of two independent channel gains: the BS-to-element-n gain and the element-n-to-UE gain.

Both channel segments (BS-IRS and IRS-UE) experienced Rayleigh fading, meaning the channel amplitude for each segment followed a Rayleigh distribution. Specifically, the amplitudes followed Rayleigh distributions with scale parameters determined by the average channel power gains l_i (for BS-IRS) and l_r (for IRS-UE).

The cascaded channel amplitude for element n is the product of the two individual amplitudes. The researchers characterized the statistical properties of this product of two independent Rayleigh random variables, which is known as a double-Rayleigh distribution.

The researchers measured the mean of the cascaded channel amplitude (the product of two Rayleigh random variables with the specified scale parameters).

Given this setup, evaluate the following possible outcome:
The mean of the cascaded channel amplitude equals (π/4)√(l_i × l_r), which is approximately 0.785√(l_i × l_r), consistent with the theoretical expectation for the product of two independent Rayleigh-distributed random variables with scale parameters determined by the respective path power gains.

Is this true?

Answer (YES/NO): YES